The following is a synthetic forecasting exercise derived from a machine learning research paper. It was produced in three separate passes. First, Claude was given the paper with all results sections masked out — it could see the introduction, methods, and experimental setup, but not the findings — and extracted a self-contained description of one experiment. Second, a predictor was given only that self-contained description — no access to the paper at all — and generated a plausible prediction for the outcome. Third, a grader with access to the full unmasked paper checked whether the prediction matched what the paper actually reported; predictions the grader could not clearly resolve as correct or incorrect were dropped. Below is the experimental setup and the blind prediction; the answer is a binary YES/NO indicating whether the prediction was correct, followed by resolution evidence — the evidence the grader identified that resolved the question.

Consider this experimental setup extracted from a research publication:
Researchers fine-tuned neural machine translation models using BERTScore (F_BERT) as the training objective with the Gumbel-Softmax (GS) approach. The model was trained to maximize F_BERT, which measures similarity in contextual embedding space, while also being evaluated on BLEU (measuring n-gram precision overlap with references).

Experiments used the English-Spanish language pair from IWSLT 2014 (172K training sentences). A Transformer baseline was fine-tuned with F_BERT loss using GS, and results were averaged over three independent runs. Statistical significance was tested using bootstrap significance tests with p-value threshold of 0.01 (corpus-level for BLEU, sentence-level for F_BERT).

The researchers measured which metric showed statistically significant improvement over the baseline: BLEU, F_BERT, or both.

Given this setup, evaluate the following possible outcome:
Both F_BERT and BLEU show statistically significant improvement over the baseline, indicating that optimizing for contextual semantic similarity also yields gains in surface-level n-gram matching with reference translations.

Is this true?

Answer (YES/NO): NO